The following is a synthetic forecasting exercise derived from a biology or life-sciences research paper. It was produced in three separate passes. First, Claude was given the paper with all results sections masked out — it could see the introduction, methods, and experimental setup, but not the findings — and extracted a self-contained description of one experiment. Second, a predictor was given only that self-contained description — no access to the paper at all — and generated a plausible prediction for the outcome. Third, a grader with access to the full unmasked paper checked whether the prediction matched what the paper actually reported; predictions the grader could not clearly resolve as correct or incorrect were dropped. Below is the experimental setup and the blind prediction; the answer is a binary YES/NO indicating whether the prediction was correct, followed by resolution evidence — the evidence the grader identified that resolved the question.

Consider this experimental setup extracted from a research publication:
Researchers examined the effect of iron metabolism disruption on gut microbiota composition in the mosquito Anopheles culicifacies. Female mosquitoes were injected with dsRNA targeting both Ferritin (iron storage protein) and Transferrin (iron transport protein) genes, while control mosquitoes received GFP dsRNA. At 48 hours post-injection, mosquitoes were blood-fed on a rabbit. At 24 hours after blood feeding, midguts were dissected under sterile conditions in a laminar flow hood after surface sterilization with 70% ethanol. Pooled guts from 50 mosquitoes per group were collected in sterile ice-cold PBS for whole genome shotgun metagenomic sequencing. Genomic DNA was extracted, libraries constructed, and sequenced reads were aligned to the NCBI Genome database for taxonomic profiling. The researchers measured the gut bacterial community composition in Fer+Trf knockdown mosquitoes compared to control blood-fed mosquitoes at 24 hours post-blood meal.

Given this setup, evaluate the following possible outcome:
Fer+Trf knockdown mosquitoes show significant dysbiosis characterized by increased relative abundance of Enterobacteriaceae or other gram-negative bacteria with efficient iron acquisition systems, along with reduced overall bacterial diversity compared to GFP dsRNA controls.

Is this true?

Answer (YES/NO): NO